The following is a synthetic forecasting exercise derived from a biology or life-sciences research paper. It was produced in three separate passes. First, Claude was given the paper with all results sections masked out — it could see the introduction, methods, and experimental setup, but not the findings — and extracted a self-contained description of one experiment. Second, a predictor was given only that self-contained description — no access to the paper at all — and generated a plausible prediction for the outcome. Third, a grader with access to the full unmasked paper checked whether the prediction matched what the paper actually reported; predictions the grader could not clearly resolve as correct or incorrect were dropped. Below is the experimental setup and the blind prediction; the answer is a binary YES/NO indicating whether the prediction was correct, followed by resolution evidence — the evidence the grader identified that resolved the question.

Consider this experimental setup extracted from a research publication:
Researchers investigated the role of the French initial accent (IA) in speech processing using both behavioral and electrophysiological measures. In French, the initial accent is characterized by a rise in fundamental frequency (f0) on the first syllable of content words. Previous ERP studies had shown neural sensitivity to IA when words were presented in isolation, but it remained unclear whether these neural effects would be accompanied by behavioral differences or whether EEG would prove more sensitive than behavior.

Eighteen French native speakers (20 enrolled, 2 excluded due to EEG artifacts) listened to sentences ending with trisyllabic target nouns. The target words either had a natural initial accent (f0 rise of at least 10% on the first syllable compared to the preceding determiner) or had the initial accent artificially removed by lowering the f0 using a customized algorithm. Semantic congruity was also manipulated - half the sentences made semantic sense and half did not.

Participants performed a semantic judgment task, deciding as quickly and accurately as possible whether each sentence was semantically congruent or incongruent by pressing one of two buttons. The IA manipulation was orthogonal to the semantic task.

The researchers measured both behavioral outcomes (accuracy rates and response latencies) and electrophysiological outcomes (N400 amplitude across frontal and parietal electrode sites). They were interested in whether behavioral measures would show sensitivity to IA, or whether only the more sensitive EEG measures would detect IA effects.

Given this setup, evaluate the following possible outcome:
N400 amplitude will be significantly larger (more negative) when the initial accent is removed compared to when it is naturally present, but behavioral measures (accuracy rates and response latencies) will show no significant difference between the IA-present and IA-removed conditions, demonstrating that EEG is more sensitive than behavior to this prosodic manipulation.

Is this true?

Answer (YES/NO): NO